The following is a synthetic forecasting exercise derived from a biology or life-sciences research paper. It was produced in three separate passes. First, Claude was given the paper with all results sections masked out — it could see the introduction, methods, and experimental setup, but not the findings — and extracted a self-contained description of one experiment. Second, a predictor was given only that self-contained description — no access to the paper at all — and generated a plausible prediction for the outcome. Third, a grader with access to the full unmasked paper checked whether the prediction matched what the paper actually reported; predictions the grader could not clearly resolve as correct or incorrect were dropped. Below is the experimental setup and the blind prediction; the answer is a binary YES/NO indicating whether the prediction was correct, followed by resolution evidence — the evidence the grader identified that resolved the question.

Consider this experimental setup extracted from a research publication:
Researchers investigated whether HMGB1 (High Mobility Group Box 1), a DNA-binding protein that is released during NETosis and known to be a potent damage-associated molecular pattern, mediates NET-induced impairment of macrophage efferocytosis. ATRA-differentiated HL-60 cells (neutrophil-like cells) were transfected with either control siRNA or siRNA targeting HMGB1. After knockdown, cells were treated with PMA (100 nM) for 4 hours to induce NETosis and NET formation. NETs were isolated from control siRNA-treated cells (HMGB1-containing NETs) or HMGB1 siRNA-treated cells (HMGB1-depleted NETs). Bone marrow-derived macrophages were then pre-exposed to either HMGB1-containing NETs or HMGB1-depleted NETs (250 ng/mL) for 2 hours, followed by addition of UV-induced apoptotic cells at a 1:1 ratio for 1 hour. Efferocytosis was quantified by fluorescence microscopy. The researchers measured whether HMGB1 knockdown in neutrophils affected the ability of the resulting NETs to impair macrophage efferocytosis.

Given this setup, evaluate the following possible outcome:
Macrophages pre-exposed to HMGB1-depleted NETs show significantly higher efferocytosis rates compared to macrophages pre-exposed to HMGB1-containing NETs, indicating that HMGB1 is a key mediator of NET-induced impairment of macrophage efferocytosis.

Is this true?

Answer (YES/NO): YES